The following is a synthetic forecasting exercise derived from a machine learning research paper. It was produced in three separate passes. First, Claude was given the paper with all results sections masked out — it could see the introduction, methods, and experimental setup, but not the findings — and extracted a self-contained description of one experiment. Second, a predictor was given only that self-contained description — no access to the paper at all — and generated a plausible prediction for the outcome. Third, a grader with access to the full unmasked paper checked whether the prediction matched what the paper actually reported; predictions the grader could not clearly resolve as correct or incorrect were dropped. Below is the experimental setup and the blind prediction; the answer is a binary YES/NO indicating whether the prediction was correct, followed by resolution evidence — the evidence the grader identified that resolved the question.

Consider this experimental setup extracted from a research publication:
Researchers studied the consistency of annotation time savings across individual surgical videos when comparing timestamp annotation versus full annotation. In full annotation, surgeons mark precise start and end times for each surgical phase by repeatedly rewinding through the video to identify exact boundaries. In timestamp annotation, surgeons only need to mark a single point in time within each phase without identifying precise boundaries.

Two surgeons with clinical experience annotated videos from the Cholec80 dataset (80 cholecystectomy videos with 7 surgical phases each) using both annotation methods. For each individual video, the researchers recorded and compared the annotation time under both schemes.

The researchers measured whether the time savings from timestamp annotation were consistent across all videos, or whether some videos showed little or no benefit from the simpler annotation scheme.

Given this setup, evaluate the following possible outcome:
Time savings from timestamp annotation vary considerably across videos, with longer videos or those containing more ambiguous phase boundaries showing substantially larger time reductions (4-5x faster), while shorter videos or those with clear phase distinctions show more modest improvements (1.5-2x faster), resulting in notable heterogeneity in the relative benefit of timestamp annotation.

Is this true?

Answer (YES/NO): NO